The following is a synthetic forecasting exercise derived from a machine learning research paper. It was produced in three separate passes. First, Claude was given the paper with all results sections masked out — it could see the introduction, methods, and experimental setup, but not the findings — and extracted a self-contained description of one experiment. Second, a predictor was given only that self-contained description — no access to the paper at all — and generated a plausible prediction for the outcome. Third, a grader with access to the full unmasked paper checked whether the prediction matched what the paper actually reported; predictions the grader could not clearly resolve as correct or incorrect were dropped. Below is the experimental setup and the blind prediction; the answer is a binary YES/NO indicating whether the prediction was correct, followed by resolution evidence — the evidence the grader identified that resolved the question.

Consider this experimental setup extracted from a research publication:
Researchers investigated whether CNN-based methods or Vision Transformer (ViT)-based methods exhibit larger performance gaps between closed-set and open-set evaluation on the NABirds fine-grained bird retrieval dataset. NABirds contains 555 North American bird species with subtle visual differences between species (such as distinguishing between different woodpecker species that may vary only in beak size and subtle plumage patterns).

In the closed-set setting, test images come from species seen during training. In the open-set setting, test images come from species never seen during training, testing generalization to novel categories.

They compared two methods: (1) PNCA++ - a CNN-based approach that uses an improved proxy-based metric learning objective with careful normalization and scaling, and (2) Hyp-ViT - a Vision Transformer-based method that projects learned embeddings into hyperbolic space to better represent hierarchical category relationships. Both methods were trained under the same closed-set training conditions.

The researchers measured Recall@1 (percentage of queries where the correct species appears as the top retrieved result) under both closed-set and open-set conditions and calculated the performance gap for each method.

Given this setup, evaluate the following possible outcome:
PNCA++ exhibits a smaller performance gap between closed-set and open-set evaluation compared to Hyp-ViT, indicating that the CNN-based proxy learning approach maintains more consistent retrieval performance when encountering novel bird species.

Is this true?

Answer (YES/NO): NO